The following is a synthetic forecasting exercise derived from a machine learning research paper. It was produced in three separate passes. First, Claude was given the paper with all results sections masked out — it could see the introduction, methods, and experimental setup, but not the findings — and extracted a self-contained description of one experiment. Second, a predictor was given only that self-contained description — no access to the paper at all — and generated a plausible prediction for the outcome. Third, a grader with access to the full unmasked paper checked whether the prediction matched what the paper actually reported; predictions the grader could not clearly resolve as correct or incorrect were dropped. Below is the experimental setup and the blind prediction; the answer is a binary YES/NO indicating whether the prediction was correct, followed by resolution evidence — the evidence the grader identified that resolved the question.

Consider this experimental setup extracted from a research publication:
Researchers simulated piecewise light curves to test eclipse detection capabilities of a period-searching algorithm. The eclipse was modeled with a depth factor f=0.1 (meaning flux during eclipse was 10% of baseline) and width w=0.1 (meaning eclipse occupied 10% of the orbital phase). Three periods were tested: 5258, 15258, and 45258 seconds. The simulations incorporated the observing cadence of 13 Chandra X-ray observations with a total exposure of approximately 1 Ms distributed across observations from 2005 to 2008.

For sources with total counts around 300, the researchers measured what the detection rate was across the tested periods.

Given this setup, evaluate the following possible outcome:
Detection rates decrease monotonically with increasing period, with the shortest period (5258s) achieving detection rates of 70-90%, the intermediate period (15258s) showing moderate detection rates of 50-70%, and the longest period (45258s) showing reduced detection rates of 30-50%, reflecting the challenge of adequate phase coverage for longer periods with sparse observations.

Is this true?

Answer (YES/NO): NO